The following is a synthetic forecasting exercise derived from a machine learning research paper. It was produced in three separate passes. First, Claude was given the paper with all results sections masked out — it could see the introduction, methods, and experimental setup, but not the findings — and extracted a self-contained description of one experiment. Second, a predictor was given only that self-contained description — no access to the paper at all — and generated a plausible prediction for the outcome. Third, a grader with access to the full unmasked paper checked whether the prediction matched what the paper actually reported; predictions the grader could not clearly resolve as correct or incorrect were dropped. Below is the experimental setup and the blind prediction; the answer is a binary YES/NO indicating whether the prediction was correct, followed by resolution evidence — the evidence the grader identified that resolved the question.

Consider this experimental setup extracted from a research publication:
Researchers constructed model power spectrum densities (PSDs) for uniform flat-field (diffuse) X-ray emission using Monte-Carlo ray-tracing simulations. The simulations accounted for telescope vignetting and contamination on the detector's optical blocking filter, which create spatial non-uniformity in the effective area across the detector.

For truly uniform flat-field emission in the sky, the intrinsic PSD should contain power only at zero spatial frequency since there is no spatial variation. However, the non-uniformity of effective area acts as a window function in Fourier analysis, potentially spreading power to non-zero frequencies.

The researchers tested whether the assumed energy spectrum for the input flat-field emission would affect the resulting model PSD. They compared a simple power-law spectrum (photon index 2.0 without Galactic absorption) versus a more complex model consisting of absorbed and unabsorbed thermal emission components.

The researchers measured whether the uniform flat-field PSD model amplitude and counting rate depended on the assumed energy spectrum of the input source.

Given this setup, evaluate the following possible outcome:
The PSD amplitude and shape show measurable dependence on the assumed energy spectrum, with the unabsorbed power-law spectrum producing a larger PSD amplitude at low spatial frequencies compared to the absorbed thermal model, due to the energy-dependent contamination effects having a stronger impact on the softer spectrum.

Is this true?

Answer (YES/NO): NO